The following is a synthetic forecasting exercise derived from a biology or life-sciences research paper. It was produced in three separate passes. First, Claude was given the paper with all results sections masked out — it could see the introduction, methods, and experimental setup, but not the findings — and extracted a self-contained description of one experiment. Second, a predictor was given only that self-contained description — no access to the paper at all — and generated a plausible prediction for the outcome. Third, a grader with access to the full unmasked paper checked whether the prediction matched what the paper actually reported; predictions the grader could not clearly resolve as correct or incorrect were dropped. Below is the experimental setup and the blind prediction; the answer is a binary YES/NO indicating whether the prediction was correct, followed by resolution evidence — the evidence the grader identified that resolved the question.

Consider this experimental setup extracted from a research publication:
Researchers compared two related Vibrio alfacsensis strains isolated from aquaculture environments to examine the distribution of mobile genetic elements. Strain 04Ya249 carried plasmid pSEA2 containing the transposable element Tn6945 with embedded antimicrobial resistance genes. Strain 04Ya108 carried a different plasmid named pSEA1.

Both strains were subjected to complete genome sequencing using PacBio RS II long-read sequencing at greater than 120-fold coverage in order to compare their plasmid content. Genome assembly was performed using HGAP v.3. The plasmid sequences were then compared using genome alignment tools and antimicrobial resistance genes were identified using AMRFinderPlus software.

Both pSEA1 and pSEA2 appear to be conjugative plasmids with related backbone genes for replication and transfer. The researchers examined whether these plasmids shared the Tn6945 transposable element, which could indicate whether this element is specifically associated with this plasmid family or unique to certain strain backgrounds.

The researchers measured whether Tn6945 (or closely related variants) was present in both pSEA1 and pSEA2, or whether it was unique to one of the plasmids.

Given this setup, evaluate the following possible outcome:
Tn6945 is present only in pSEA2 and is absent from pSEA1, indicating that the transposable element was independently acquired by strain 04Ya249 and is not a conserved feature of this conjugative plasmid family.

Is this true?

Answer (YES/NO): NO